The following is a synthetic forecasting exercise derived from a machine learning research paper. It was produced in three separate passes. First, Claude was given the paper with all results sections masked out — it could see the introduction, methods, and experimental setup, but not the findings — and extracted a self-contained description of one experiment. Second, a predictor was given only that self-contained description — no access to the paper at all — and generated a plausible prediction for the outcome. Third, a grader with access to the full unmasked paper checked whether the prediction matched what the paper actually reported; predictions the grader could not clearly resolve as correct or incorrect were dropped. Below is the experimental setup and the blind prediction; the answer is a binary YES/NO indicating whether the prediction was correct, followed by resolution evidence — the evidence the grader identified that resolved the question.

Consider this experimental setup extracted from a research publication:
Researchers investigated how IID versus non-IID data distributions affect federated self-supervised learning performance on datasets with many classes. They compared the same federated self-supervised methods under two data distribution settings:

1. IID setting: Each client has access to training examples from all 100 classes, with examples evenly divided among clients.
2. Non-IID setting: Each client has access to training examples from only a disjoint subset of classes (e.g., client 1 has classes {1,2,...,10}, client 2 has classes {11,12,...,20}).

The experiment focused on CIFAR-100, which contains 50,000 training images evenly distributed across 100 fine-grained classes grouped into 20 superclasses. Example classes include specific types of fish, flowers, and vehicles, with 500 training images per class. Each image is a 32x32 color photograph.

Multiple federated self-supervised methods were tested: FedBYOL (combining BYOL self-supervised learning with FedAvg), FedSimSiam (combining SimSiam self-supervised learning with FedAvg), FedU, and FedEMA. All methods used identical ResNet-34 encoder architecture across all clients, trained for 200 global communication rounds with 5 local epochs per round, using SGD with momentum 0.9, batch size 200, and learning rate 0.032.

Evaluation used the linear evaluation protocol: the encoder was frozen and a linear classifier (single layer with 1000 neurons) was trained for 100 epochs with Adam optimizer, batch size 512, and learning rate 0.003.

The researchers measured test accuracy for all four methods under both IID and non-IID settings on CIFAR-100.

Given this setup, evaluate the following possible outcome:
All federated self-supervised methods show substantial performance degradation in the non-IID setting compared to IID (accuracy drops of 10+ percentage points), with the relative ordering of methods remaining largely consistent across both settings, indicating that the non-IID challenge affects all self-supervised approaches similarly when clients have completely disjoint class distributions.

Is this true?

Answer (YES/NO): NO